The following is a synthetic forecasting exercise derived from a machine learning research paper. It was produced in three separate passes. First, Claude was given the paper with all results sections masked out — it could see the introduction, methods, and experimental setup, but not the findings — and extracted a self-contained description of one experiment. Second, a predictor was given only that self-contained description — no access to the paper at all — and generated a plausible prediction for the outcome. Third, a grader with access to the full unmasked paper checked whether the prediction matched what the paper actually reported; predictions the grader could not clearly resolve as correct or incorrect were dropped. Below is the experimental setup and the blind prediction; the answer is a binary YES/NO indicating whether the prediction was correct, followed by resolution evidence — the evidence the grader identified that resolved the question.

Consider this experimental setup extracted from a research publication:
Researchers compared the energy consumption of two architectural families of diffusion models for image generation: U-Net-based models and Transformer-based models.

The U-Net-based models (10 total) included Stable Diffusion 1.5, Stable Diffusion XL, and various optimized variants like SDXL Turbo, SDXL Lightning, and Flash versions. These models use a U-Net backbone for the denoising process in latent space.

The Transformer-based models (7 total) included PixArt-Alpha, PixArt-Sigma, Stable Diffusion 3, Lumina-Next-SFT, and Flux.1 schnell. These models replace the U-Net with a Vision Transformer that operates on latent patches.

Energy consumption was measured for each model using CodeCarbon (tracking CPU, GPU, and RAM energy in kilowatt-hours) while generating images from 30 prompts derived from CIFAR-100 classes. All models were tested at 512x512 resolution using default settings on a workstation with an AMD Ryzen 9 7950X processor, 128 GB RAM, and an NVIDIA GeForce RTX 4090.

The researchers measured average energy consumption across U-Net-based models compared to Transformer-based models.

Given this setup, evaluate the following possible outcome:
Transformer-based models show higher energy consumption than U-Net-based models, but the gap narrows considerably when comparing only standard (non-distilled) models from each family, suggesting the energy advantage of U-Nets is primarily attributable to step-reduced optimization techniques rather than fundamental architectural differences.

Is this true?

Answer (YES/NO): NO